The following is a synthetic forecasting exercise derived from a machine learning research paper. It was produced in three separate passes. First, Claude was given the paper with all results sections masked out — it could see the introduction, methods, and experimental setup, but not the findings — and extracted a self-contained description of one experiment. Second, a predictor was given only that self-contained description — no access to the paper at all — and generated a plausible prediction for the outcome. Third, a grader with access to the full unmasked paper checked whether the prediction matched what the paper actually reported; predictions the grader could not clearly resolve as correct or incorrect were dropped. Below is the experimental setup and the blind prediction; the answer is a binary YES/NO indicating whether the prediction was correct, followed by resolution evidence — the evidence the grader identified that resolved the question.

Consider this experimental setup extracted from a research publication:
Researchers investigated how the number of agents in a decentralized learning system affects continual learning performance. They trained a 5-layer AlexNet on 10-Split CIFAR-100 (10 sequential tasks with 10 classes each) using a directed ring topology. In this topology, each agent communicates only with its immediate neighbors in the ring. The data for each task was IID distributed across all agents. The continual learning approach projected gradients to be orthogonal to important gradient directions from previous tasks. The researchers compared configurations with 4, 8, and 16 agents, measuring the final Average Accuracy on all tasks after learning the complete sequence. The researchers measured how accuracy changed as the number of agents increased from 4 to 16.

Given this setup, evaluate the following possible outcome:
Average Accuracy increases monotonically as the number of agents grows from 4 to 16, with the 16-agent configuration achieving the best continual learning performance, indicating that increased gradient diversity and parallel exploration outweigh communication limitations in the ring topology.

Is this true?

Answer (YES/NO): NO